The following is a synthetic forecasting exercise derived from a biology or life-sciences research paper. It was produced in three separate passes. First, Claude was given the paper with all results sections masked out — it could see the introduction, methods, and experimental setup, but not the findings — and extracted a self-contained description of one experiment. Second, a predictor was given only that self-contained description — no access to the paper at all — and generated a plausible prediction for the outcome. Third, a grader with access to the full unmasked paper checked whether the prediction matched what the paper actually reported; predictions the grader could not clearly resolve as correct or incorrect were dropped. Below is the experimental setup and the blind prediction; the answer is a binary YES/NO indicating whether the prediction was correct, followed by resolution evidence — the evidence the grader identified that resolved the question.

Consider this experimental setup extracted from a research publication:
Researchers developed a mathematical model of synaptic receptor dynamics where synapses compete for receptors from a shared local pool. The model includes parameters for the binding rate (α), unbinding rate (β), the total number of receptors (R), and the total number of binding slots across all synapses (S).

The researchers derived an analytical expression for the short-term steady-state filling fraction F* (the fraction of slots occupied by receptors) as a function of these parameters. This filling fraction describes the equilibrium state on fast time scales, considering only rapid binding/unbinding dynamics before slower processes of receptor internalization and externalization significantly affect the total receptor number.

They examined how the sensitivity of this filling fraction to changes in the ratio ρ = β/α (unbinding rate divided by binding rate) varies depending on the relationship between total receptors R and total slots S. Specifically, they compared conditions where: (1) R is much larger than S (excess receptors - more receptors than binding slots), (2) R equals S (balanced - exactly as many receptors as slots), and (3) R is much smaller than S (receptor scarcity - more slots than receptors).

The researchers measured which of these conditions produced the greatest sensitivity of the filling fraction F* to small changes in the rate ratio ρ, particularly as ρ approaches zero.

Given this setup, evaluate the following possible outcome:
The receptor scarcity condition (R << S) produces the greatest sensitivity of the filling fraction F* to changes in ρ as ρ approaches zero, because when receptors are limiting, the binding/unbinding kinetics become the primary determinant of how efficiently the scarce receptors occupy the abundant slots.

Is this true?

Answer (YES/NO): NO